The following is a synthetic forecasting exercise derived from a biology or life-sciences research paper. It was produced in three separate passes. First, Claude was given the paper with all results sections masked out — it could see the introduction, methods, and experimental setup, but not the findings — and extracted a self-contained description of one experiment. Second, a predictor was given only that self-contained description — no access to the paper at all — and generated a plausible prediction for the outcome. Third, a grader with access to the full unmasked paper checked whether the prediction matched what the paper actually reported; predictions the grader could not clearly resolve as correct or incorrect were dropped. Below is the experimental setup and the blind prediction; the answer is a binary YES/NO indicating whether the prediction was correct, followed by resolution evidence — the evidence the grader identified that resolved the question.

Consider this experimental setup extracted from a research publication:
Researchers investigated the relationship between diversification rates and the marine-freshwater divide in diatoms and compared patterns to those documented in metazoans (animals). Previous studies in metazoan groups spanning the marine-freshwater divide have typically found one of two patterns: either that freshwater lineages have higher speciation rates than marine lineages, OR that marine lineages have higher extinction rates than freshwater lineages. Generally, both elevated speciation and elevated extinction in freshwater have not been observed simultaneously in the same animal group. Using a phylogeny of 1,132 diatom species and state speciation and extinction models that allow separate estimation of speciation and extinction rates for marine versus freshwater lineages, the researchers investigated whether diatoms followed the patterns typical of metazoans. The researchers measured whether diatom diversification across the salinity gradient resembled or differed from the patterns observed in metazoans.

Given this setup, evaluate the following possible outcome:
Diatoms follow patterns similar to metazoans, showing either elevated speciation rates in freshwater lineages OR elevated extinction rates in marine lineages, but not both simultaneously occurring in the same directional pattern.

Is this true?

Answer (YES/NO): NO